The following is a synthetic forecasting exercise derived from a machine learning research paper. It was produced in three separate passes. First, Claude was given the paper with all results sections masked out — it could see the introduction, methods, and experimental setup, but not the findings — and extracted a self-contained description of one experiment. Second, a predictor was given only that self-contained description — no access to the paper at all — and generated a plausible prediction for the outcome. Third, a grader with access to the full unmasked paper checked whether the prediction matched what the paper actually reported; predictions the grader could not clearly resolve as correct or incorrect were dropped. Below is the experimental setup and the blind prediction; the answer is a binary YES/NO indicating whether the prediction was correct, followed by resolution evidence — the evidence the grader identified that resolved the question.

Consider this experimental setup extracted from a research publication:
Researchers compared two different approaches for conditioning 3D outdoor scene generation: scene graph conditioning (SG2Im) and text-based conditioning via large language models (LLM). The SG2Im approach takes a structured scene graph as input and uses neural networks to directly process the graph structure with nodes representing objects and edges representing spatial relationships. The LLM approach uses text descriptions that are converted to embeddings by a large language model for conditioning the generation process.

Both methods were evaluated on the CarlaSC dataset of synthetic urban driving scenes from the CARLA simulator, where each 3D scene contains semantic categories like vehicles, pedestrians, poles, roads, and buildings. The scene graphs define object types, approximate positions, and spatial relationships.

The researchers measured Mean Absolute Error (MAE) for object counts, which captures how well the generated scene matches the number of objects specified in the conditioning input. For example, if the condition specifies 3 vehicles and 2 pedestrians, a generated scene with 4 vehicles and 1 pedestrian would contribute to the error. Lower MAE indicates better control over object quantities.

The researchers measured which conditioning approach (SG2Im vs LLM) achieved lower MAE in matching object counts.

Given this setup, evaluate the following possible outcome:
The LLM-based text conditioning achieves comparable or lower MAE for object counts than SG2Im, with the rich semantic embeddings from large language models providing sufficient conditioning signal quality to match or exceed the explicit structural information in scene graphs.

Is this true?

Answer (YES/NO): NO